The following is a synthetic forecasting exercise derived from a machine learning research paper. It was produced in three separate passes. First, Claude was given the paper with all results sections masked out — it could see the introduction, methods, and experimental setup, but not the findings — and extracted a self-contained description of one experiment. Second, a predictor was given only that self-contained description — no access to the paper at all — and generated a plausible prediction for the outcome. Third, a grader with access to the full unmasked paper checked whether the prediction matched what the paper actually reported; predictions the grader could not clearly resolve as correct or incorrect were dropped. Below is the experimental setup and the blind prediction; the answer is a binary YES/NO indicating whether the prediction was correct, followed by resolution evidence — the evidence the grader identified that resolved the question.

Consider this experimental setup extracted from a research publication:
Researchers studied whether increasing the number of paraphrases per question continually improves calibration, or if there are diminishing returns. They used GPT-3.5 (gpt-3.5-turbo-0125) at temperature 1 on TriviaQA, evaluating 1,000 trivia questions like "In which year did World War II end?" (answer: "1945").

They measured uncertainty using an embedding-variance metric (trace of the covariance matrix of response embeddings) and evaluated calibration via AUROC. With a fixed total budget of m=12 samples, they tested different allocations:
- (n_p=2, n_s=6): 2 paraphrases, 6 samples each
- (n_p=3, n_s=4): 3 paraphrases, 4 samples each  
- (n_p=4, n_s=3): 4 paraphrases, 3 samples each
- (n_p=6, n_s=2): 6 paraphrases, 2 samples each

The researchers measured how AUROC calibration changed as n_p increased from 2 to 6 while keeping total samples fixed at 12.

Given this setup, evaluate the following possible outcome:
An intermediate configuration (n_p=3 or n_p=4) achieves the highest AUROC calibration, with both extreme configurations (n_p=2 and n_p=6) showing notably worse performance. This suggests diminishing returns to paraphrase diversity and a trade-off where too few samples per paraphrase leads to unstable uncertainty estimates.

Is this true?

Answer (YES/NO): NO